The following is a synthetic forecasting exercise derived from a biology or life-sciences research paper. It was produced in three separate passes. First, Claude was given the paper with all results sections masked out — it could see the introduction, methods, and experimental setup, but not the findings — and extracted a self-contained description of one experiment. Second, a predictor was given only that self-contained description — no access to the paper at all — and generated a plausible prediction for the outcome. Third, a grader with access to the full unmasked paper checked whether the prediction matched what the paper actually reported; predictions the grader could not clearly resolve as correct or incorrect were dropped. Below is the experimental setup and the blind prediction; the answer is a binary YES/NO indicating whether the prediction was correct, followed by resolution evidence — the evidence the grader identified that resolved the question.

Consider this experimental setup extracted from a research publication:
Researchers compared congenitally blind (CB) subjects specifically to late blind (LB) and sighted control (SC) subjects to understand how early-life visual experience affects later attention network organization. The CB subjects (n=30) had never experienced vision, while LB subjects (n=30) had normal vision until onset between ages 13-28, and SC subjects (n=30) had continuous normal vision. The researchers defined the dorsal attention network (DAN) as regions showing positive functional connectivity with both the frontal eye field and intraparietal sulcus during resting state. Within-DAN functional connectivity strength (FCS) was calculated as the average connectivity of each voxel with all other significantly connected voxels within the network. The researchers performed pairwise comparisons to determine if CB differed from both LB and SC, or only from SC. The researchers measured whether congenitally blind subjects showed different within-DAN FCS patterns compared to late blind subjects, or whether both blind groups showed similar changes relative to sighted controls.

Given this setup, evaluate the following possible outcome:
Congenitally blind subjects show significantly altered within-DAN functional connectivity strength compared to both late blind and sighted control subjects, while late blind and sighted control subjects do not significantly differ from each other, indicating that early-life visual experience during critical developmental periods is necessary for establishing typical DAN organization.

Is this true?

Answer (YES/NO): NO